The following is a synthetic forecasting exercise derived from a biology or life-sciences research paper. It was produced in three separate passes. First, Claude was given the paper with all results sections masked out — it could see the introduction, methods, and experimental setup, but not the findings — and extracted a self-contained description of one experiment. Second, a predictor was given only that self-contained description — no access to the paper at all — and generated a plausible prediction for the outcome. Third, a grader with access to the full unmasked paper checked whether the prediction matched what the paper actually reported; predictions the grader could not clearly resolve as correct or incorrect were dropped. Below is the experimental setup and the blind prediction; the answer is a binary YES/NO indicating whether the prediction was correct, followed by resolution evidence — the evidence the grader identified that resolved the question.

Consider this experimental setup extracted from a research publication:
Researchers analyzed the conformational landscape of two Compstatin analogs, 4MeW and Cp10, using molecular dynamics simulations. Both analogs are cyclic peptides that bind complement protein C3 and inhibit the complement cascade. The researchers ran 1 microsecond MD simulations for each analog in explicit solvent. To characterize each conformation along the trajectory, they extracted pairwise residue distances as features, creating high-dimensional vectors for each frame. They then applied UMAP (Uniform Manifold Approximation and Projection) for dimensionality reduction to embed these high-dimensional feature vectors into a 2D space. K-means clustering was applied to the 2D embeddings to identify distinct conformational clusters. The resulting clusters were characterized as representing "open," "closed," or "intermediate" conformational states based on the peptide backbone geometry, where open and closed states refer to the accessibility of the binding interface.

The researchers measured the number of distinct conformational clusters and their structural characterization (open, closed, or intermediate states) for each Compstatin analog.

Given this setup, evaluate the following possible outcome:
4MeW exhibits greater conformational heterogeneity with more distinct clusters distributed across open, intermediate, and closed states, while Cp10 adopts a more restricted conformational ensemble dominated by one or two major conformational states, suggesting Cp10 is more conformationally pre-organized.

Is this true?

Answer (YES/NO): NO